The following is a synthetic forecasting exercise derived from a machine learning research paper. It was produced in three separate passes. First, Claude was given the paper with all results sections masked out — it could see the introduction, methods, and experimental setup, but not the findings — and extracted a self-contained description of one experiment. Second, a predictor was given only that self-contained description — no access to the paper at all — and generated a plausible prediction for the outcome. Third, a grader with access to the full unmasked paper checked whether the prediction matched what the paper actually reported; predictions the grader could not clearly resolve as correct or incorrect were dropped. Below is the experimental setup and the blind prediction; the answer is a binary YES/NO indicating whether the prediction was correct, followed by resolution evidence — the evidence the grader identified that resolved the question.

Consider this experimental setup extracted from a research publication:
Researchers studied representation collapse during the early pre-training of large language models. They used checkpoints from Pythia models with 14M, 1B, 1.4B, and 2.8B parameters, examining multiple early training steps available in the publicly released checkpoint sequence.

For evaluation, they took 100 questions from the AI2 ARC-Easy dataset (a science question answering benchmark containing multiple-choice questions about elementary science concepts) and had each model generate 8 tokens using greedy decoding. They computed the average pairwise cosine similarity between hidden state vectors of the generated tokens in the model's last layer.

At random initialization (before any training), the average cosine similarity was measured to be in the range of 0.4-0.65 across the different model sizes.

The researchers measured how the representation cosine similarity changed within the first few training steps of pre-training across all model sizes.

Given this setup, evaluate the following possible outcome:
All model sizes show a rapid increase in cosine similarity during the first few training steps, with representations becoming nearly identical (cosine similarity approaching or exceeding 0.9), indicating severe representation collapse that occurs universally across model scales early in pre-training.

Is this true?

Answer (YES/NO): YES